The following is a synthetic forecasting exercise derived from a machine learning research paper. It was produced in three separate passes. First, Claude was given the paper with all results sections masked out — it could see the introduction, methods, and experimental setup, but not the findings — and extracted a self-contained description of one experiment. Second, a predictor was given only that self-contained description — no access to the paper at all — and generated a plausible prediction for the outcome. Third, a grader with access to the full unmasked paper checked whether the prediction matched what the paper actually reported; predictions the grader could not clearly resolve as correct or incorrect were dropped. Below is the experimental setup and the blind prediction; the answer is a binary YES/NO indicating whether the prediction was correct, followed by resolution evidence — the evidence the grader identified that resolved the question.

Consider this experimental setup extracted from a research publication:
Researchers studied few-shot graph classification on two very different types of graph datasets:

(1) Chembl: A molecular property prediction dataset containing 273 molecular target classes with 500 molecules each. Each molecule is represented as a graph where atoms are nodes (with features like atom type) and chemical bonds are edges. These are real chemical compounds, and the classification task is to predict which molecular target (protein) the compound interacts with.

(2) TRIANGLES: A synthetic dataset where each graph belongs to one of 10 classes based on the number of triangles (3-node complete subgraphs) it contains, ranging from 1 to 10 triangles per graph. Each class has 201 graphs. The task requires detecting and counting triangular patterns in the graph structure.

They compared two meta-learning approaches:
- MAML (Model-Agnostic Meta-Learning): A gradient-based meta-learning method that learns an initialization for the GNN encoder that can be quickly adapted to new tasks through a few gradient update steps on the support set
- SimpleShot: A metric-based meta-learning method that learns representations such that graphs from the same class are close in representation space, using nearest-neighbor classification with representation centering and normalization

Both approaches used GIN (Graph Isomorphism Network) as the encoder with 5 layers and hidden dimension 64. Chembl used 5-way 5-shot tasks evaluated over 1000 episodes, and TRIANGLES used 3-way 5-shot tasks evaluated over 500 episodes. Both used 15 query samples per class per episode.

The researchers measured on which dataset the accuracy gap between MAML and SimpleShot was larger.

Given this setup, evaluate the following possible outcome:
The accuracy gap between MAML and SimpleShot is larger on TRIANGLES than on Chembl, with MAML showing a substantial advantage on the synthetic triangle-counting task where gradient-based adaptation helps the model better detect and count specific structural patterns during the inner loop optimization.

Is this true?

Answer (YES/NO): NO